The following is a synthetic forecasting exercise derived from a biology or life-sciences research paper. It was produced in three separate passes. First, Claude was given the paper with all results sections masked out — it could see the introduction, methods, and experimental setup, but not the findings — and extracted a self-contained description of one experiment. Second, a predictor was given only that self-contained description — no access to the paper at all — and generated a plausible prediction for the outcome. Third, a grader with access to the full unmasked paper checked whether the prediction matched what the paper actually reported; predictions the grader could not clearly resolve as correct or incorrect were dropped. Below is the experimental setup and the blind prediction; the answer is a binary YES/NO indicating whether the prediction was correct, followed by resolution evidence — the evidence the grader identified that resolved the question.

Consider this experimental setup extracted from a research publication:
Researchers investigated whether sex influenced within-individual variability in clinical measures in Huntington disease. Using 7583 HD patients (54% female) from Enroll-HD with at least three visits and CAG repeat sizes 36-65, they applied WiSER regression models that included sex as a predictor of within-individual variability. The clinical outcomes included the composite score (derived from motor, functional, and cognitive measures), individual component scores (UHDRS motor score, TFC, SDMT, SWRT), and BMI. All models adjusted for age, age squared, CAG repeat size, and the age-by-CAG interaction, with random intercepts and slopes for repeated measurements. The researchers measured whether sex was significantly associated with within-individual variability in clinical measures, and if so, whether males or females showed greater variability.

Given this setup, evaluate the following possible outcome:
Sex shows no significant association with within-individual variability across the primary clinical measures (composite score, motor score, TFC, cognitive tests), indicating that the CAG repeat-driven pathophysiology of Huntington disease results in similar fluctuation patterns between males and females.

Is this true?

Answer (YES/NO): YES